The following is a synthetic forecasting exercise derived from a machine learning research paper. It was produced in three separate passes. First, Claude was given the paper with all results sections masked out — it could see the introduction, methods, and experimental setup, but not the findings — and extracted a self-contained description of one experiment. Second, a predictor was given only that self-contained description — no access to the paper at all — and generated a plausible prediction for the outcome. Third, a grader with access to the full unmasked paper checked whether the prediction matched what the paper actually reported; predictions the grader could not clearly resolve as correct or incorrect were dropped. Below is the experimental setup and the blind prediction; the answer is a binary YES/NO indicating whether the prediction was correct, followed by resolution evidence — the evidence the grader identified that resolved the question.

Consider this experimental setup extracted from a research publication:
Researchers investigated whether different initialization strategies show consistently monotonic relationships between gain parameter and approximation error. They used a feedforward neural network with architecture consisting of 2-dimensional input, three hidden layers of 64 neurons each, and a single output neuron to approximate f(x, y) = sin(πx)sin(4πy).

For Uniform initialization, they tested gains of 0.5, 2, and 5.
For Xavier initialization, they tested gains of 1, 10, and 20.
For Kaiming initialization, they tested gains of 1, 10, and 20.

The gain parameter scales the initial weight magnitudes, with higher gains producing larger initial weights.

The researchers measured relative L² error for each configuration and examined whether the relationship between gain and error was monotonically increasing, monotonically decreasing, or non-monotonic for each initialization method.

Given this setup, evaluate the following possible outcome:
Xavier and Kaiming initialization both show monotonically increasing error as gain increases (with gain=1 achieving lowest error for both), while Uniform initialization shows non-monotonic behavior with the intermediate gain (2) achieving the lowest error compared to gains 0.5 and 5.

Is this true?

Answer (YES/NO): NO